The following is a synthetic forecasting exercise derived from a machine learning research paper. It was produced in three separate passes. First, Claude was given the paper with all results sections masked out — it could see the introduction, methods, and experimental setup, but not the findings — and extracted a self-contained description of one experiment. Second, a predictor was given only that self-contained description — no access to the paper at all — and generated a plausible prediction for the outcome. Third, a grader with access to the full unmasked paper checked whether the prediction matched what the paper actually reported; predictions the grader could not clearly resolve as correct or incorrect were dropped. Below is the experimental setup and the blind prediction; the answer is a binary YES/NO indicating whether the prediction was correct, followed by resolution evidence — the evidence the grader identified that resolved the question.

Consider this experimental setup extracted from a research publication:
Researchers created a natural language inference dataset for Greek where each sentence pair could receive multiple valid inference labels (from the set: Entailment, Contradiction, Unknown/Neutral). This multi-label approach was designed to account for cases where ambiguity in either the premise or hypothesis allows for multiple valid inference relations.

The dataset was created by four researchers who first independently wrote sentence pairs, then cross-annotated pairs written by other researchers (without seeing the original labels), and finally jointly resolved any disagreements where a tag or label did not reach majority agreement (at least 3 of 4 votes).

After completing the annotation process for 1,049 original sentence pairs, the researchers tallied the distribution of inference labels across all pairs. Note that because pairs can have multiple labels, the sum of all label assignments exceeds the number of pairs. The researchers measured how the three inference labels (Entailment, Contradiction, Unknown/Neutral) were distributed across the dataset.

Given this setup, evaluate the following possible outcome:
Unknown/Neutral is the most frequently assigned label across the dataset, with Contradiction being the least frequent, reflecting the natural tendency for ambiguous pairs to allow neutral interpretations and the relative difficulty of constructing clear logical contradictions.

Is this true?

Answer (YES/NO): YES